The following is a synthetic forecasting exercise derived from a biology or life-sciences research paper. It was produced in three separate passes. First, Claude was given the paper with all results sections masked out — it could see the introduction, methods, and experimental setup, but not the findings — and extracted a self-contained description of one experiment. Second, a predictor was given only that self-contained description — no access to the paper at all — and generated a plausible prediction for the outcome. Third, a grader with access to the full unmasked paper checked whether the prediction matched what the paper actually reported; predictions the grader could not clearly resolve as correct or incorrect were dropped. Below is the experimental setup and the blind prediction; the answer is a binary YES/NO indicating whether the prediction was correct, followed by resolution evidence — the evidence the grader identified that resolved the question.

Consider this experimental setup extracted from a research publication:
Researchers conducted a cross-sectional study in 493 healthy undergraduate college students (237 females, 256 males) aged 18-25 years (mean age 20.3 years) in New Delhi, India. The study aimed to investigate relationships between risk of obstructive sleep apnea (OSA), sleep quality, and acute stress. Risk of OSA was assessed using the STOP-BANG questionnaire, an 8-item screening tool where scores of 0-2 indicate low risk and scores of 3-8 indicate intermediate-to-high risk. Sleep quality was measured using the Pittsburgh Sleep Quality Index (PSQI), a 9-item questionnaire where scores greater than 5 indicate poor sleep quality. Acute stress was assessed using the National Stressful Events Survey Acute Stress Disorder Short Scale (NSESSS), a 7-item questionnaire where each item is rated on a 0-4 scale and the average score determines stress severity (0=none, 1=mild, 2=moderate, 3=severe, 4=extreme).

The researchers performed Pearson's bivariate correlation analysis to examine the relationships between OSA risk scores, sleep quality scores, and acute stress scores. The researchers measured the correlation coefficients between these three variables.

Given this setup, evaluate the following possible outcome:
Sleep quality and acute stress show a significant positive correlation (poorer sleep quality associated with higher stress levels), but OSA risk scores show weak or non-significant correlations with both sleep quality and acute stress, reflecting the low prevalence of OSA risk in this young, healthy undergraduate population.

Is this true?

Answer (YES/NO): NO